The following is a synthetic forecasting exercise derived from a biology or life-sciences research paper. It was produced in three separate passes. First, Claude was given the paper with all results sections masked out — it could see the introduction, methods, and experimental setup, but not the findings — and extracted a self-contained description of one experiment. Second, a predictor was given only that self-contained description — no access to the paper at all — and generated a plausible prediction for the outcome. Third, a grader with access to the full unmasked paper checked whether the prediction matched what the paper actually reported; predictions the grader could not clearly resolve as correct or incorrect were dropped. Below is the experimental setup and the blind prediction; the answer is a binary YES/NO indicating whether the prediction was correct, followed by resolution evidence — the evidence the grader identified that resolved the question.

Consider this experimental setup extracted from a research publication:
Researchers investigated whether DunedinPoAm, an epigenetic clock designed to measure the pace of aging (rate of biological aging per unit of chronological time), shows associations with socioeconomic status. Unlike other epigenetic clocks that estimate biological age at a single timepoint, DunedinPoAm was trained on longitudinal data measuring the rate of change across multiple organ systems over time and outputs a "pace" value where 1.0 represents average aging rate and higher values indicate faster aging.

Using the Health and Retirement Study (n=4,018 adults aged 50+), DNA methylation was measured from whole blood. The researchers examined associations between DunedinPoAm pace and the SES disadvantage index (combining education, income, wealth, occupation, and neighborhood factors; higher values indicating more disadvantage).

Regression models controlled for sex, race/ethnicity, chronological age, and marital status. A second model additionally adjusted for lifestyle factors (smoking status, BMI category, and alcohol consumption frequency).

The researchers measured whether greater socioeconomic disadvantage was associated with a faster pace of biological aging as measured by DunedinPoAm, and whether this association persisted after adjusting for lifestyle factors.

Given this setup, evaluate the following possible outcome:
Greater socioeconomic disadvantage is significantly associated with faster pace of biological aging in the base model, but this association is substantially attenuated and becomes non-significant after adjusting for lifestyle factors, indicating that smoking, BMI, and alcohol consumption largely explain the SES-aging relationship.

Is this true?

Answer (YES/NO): NO